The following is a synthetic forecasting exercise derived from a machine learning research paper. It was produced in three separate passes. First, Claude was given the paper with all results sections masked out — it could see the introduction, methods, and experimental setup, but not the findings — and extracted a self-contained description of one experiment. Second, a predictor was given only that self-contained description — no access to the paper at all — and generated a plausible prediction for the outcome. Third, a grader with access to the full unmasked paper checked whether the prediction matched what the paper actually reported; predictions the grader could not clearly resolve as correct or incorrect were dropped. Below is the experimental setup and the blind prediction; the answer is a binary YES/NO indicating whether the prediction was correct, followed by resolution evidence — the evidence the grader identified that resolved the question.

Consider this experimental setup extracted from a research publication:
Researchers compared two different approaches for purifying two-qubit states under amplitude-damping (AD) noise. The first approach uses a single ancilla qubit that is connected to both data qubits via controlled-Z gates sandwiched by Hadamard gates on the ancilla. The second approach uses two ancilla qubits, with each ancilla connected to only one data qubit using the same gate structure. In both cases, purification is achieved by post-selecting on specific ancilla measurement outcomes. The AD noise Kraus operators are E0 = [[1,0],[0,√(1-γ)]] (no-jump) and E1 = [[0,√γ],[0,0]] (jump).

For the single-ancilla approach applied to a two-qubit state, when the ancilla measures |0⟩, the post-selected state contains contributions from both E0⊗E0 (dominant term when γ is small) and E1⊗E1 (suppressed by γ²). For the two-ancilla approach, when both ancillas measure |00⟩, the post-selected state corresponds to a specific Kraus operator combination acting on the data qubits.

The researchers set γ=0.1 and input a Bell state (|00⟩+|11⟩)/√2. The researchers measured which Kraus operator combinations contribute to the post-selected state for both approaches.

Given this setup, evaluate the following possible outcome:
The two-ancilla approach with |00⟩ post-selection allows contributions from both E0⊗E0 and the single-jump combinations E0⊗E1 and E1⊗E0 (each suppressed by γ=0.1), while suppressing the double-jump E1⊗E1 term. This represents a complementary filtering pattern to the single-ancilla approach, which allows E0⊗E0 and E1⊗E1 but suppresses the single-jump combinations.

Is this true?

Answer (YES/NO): NO